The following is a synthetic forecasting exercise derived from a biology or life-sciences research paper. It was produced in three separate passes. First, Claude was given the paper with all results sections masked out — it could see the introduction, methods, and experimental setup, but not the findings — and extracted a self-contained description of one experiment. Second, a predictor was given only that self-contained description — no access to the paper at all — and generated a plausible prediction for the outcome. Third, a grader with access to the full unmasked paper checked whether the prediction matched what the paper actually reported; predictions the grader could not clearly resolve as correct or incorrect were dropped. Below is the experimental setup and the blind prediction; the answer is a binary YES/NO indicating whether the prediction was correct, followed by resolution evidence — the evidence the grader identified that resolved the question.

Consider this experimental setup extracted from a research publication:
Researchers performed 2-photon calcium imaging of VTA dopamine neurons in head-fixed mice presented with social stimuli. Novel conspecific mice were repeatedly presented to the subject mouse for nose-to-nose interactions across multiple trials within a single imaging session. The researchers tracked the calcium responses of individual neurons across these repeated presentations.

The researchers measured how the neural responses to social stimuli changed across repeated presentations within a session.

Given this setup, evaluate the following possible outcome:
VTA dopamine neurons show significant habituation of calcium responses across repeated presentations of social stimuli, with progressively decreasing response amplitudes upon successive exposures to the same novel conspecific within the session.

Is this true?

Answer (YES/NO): YES